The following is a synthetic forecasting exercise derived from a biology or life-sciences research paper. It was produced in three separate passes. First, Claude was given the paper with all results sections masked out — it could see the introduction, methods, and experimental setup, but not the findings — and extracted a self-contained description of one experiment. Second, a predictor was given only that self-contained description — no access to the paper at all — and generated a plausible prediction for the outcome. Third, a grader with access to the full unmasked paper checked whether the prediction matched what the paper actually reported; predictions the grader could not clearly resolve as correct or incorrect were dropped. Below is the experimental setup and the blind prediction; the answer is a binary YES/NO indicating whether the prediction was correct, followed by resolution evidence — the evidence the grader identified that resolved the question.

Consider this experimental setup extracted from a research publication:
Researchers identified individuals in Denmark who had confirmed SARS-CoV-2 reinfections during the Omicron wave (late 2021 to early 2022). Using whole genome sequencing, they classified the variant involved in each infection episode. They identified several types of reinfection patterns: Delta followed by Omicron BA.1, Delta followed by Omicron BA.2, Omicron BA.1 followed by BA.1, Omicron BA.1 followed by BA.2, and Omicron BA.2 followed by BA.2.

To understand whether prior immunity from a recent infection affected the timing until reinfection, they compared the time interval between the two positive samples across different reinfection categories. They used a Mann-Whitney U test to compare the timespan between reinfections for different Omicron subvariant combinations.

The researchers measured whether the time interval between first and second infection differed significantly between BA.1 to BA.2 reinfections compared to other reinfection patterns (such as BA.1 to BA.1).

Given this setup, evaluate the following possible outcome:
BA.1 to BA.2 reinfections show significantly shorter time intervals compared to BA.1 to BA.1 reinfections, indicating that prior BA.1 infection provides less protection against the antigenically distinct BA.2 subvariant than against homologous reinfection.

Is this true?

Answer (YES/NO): NO